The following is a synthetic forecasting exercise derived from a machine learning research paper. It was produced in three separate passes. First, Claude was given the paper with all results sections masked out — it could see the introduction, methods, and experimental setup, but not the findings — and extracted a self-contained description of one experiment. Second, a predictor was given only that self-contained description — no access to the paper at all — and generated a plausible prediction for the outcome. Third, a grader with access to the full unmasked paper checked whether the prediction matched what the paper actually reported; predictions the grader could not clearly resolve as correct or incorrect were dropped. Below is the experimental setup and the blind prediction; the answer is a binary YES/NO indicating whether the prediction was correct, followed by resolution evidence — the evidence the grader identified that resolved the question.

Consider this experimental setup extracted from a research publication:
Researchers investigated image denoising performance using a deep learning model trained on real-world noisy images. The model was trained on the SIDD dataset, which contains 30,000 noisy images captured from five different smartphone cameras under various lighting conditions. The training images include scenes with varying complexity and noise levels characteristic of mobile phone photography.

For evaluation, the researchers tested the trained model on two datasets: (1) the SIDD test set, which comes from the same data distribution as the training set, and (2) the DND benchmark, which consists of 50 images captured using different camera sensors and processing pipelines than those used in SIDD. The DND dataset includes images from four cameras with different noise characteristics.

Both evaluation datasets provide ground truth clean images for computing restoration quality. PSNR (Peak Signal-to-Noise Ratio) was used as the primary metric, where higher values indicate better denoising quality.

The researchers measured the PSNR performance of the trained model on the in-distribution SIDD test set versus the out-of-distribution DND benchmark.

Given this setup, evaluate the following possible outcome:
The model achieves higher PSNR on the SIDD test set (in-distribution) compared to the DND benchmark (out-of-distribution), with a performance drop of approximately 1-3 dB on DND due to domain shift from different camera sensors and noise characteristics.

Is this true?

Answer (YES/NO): NO